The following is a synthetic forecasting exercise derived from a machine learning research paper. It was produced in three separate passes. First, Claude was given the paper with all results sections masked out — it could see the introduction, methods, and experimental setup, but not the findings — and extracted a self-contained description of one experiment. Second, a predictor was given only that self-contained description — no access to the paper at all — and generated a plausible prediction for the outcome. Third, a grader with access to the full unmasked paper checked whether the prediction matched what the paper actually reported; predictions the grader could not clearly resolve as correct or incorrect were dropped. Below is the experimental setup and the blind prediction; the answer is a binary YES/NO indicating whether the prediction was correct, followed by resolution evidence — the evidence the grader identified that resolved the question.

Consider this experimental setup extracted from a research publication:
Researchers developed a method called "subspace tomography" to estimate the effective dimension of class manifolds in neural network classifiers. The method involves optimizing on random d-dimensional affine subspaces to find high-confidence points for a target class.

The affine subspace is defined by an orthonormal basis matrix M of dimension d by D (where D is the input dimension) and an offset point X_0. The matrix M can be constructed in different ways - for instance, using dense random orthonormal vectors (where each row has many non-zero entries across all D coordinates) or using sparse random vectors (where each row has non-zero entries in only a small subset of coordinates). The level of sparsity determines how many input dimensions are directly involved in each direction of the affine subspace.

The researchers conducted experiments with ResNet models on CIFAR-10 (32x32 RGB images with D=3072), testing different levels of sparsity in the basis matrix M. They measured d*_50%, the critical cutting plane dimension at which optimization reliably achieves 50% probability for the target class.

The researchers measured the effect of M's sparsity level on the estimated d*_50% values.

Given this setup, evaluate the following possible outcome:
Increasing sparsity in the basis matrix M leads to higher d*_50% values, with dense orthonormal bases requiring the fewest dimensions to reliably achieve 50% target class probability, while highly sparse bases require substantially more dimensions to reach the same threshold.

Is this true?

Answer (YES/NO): NO